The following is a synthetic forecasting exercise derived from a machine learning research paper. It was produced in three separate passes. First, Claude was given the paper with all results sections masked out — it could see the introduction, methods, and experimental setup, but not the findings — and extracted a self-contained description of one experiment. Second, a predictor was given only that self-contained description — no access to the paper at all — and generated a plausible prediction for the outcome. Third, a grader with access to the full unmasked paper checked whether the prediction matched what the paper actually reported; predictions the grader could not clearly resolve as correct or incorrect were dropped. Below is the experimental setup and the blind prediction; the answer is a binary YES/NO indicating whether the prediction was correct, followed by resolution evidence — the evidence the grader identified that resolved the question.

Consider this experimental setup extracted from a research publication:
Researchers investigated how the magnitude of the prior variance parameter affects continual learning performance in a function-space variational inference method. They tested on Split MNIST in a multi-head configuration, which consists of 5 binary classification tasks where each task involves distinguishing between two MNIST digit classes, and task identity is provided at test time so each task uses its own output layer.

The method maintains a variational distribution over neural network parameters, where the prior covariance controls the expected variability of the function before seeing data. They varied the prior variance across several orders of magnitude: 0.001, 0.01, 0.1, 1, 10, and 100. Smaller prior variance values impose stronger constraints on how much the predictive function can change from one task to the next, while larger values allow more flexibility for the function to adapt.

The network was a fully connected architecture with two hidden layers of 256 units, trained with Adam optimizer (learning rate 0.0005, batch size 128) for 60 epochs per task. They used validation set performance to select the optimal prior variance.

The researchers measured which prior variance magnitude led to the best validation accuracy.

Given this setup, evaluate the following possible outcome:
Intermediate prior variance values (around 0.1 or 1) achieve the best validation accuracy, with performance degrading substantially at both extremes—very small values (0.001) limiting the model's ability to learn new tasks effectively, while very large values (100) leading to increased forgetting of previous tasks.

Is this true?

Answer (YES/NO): NO